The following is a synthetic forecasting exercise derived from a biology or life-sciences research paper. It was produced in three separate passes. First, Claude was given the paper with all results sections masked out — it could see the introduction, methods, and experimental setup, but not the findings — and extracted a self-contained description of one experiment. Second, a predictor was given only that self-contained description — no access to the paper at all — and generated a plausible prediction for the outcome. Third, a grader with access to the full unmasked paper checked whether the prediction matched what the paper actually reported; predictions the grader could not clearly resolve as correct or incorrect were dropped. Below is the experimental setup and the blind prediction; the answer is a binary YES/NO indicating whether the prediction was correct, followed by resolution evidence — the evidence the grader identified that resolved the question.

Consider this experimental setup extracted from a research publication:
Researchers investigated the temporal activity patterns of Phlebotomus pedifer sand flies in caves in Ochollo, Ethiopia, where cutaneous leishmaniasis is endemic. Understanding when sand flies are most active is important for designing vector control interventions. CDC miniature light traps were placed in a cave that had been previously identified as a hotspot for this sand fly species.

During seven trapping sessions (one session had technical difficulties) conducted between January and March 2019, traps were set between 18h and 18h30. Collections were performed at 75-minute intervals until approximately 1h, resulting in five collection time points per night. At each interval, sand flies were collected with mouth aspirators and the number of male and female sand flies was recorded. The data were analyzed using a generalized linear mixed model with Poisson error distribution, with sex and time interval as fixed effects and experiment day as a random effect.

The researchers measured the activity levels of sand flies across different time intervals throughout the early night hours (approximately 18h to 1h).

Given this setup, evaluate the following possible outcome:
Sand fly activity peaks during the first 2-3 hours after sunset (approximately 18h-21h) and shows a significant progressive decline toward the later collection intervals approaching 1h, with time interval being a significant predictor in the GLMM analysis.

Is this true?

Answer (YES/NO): NO